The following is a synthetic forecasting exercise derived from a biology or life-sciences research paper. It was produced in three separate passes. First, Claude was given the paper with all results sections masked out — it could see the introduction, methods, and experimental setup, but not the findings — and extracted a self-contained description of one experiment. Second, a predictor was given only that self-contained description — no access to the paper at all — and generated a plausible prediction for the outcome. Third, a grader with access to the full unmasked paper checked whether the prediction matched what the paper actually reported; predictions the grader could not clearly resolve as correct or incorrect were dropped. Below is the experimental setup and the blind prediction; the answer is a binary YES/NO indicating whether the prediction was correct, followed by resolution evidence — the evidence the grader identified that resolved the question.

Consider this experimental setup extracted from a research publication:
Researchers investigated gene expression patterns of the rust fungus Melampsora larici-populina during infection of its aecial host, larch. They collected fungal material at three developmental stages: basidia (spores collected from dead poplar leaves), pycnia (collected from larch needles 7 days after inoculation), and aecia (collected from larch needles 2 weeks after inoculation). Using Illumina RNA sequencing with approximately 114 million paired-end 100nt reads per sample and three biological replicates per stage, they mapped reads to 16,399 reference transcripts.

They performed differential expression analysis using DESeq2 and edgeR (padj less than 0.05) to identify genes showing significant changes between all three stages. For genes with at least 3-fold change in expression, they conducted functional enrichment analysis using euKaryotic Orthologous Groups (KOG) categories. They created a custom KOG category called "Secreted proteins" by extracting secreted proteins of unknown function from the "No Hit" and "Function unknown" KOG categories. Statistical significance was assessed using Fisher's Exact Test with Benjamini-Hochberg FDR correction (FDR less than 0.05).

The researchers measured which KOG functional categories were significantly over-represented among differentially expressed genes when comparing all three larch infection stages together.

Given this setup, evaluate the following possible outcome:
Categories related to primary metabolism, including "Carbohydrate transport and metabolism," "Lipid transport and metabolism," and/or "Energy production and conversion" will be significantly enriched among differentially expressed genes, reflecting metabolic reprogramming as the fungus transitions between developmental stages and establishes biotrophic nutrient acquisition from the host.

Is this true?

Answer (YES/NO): NO